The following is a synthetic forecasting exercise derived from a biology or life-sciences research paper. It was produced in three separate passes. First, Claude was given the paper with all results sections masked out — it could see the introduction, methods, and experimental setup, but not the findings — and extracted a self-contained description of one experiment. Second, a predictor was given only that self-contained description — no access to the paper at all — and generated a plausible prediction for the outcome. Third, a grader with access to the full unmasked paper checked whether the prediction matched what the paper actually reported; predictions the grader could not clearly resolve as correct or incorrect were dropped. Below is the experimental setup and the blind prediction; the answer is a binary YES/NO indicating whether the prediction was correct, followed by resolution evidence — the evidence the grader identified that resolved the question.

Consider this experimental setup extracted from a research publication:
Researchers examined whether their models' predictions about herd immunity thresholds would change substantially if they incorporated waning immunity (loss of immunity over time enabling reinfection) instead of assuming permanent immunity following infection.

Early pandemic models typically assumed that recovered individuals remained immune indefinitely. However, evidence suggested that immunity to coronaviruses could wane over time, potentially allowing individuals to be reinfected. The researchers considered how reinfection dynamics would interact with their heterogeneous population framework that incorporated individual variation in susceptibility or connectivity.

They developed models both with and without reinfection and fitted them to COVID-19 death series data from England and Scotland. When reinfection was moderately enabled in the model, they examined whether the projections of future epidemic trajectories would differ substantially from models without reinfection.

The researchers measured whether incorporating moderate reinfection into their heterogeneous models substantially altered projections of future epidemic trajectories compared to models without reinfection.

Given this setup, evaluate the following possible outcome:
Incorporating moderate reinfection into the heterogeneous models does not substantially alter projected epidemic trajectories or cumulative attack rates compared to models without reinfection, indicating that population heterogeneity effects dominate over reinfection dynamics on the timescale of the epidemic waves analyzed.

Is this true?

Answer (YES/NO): YES